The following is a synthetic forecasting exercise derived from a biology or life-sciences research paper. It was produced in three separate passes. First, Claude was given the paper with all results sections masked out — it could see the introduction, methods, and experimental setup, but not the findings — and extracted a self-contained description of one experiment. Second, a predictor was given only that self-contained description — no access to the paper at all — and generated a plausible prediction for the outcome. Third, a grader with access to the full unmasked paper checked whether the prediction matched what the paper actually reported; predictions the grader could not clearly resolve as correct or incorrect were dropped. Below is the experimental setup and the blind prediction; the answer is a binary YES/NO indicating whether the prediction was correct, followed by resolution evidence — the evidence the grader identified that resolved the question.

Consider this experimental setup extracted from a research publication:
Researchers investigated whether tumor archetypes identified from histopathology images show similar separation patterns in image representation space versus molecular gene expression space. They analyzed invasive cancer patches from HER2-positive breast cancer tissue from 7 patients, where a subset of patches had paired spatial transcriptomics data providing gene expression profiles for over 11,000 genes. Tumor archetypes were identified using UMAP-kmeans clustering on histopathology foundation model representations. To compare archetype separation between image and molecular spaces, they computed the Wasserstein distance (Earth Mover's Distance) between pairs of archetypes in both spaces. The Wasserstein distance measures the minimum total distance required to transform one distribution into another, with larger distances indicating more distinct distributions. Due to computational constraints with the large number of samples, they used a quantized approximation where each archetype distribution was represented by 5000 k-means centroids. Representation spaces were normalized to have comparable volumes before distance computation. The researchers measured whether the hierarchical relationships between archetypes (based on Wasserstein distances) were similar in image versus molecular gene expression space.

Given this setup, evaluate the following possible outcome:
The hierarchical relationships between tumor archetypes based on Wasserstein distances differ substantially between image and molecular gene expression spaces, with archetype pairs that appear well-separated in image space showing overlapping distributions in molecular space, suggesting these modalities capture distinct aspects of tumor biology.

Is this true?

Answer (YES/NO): NO